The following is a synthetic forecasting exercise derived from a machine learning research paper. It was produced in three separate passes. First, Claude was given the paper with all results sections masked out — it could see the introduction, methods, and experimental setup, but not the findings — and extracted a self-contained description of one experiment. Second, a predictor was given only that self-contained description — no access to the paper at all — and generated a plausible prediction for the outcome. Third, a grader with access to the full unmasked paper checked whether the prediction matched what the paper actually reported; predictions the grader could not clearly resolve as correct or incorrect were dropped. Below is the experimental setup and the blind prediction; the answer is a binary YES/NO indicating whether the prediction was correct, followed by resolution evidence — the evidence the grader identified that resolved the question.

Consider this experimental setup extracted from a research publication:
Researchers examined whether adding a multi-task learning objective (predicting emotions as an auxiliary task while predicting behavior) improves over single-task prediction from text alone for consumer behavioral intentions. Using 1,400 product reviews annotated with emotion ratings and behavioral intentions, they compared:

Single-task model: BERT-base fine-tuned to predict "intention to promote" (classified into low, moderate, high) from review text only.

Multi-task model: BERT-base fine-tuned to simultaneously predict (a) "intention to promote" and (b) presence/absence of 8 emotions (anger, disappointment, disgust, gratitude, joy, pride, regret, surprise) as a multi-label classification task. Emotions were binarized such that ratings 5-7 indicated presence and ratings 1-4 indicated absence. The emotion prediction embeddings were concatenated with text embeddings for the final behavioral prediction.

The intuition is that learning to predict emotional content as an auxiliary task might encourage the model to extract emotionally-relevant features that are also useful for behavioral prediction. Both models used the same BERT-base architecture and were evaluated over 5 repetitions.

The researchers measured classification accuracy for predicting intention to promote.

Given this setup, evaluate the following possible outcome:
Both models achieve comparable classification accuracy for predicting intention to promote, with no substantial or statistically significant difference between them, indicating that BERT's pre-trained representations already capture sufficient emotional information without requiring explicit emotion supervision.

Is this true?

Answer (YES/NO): NO